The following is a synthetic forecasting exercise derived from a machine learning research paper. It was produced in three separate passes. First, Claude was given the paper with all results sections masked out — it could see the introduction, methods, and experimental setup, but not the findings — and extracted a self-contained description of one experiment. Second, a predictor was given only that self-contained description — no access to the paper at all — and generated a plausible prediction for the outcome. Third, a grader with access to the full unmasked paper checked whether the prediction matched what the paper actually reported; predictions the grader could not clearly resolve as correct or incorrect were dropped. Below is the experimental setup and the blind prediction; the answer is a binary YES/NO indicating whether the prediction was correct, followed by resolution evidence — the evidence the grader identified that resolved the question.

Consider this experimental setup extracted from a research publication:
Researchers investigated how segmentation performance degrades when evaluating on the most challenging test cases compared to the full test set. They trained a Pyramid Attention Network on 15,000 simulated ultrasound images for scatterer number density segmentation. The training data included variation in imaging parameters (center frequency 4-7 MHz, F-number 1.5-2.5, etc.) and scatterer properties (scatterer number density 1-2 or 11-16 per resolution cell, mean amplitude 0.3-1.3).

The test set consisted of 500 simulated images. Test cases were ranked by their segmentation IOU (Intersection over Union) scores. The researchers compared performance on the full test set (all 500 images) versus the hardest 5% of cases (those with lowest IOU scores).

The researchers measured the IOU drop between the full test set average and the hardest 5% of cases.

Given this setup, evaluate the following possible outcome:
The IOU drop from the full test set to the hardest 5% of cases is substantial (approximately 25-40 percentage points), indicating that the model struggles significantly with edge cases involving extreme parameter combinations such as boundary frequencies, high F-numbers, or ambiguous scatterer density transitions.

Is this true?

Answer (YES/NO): NO